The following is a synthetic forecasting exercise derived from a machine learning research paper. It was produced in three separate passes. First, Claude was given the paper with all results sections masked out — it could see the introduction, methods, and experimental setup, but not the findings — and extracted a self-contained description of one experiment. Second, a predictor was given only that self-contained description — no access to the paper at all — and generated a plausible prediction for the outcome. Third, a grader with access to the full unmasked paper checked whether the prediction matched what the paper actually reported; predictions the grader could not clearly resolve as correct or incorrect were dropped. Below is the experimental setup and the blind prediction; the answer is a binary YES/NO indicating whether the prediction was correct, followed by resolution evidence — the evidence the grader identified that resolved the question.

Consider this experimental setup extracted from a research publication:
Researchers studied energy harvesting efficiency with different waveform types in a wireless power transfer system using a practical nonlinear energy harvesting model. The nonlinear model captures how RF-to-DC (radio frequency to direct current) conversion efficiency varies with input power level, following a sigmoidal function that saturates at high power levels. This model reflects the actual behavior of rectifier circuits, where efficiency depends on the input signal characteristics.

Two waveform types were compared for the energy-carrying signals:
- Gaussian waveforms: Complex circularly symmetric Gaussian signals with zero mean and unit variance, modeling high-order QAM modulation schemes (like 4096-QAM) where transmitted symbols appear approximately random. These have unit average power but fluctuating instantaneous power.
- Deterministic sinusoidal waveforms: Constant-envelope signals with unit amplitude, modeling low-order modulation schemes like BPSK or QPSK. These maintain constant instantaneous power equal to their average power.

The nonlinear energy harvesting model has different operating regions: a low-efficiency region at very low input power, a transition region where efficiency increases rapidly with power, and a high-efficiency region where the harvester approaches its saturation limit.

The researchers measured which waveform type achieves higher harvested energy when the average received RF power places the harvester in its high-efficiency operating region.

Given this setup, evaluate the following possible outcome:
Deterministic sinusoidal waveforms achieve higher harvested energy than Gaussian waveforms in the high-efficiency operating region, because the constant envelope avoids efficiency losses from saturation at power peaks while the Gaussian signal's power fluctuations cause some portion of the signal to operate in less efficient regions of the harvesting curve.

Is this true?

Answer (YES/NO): YES